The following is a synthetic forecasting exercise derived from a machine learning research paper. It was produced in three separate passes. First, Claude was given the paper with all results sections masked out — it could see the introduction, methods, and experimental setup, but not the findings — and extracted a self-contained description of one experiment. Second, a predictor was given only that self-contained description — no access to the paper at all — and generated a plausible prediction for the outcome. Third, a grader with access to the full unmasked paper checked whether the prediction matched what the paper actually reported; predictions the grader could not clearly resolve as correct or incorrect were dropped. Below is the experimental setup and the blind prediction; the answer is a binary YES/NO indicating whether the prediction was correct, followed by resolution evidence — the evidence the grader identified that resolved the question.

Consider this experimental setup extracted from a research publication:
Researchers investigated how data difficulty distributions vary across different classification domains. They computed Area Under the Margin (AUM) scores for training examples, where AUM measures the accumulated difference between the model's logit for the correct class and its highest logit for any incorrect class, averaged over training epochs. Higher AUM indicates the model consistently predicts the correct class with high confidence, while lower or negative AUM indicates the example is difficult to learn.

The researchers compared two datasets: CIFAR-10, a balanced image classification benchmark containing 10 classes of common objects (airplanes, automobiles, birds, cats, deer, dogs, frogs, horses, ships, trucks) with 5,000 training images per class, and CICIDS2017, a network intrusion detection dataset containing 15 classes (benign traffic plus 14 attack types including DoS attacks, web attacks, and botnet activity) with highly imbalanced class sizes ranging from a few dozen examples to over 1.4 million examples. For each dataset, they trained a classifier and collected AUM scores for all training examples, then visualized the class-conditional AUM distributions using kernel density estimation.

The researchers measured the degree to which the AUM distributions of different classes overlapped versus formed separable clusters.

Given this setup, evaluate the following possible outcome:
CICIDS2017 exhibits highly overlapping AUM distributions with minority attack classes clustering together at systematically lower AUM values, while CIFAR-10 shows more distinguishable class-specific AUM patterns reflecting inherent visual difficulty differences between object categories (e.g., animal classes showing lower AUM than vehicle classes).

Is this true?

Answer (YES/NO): NO